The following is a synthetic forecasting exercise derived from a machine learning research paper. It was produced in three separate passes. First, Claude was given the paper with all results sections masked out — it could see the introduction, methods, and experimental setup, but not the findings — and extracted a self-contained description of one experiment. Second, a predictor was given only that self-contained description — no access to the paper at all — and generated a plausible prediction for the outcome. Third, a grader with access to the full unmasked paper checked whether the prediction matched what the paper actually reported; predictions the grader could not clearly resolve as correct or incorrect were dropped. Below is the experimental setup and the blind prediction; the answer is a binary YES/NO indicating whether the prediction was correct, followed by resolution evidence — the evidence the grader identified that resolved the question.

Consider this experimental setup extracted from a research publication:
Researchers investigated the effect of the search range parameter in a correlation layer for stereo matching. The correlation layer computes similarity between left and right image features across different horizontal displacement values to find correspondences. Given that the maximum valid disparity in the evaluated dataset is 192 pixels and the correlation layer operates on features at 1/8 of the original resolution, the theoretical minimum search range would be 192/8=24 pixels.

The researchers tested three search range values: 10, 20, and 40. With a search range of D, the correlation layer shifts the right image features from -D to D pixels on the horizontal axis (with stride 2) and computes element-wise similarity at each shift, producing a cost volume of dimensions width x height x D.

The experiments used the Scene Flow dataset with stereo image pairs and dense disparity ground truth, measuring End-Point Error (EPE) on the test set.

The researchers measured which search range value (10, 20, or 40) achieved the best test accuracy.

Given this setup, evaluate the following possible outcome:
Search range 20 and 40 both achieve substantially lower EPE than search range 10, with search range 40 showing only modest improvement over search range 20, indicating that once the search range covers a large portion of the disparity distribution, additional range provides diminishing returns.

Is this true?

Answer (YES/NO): NO